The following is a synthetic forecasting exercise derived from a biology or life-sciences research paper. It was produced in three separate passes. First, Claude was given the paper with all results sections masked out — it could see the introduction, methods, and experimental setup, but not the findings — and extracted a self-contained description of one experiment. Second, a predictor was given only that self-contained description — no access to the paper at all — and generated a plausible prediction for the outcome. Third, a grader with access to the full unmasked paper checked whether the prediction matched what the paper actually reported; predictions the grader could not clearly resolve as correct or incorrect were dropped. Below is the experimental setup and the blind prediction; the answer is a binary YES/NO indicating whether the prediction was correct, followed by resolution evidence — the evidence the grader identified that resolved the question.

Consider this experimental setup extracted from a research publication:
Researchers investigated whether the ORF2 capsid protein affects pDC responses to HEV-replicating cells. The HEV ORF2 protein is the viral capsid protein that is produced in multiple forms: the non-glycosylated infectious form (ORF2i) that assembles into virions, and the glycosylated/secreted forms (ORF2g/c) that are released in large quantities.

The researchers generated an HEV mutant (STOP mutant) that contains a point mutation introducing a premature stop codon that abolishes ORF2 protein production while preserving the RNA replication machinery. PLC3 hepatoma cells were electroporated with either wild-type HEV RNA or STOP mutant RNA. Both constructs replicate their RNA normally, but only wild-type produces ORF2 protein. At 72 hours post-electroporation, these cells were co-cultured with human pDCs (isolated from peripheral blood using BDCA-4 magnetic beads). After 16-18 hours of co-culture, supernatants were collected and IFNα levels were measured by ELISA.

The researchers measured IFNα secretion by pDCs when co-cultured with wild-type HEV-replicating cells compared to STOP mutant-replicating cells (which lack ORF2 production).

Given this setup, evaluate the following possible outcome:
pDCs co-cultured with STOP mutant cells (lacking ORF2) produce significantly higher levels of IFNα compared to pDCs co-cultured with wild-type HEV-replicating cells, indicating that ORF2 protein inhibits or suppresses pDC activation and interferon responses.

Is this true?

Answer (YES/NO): NO